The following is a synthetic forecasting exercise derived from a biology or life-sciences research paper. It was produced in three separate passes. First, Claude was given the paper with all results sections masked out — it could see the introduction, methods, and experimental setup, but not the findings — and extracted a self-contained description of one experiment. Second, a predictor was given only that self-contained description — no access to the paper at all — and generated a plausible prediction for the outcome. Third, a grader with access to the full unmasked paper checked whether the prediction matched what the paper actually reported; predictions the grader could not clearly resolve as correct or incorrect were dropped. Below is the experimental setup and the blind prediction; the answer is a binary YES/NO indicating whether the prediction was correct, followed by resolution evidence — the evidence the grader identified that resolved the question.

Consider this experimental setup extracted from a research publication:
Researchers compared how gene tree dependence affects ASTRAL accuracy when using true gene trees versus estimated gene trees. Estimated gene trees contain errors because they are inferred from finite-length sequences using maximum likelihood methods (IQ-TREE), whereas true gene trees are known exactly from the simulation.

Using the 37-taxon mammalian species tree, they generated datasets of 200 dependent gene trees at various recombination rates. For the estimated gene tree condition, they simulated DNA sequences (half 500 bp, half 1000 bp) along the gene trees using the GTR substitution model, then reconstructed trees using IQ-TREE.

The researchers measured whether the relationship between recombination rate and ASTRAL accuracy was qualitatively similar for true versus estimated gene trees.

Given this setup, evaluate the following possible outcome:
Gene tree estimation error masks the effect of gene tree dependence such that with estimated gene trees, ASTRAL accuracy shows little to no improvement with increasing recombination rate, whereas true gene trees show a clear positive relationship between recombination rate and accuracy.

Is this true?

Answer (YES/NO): NO